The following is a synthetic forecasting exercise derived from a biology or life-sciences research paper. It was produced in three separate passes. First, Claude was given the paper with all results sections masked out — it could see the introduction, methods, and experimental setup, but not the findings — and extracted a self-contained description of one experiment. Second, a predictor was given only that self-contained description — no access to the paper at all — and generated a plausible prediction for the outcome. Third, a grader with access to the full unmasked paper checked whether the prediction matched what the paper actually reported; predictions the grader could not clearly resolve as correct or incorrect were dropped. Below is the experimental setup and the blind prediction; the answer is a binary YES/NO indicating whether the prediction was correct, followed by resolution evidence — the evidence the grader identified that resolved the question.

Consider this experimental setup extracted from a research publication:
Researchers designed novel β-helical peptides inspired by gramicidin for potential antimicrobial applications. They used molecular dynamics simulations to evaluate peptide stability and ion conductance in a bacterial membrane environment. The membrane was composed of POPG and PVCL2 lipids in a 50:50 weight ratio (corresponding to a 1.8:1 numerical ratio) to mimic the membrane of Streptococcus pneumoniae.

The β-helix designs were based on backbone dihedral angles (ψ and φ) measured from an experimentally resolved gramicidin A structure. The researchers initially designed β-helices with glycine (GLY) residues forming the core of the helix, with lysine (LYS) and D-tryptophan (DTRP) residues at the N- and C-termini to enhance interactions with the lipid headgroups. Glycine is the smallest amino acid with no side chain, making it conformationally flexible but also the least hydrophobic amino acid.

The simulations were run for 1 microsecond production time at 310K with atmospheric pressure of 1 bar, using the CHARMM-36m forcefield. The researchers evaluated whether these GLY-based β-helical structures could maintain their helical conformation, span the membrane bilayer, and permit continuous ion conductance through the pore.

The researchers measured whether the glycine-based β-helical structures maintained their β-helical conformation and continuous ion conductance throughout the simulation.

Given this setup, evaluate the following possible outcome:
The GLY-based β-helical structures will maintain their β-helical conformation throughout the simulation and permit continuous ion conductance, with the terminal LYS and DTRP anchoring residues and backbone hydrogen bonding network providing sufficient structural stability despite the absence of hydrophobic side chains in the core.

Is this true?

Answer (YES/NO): NO